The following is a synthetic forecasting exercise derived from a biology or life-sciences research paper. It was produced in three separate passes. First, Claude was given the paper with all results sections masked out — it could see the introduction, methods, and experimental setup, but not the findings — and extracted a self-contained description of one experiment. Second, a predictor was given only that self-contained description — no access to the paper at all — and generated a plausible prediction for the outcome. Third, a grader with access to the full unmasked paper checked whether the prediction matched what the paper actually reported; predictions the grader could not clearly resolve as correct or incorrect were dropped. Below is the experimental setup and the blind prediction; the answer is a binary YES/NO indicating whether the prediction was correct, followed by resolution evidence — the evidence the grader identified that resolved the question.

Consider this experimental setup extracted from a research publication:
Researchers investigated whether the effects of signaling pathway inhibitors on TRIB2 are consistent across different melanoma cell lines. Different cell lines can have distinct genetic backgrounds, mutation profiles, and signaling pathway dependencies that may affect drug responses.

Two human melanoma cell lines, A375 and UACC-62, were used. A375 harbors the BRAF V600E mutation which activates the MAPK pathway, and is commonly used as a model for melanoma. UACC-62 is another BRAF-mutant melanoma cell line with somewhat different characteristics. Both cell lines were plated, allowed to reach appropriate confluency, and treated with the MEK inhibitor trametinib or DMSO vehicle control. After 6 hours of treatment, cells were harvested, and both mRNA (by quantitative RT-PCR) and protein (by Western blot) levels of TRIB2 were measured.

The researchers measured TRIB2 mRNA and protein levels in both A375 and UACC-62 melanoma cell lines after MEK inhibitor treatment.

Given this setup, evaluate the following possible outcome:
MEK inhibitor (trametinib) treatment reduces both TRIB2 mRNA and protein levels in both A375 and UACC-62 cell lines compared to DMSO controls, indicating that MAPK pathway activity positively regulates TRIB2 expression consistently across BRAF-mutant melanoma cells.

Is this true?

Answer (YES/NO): YES